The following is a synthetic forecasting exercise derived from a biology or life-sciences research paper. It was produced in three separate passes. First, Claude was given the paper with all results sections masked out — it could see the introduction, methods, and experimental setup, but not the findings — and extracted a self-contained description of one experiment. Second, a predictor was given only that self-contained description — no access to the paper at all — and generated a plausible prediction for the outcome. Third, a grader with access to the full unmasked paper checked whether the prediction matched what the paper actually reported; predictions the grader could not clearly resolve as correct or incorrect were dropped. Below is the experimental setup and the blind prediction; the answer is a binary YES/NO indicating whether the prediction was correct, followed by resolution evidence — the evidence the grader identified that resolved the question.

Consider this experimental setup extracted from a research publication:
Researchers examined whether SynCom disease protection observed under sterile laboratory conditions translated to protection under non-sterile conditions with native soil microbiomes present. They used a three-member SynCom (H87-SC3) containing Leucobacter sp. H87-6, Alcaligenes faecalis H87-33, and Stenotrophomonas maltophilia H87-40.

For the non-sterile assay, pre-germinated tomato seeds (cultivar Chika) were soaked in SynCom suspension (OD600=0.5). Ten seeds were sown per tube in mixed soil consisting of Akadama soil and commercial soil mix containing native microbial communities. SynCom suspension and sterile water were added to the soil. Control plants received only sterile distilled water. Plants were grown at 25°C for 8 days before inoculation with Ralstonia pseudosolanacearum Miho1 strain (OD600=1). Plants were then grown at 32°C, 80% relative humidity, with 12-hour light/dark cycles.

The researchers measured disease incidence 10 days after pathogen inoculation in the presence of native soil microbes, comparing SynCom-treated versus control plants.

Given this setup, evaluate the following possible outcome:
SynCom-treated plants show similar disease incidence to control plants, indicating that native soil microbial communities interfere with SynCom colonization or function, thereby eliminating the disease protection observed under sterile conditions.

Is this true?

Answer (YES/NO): YES